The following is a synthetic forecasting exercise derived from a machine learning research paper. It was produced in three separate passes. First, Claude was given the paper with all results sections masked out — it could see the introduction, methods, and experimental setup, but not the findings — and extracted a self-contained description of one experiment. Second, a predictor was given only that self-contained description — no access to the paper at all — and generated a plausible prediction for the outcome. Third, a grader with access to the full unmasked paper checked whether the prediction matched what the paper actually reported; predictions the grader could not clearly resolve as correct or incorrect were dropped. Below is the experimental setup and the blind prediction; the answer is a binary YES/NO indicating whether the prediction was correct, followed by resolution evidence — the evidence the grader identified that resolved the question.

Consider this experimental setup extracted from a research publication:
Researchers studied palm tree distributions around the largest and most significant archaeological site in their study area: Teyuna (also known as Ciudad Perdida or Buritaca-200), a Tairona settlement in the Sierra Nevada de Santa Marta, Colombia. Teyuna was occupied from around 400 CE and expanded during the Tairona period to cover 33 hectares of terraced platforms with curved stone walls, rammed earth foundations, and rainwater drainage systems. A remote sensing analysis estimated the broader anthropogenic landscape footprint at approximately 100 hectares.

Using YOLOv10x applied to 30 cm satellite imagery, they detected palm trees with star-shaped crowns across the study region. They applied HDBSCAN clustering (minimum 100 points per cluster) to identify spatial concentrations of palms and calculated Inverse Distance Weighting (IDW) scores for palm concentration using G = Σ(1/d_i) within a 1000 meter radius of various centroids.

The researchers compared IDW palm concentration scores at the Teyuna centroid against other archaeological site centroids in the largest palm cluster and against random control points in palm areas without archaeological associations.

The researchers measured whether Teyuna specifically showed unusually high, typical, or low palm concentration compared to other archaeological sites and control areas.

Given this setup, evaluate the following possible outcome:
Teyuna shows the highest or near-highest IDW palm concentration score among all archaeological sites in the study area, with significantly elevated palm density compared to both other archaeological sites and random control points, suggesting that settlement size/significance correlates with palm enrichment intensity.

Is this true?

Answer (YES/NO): YES